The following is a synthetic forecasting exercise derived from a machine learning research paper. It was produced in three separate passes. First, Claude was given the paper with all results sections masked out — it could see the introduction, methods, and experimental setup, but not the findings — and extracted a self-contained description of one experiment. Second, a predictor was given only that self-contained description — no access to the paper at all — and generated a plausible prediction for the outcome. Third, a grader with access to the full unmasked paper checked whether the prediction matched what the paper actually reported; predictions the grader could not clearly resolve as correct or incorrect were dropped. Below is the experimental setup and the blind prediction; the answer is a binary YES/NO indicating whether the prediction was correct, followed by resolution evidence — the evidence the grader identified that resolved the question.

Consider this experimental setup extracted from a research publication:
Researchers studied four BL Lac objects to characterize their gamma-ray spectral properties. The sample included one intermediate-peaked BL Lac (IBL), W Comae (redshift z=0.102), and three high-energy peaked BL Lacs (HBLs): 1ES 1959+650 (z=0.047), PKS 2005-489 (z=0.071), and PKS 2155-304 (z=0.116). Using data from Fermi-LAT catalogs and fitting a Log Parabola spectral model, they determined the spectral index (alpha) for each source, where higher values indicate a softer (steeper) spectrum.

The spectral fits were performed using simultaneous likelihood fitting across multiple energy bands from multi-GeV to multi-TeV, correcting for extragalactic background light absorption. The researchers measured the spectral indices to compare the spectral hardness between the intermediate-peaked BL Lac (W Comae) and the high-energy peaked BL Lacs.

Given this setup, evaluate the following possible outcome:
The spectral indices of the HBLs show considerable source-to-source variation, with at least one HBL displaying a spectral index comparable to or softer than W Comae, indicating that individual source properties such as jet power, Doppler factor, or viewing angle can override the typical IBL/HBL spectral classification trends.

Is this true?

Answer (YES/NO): NO